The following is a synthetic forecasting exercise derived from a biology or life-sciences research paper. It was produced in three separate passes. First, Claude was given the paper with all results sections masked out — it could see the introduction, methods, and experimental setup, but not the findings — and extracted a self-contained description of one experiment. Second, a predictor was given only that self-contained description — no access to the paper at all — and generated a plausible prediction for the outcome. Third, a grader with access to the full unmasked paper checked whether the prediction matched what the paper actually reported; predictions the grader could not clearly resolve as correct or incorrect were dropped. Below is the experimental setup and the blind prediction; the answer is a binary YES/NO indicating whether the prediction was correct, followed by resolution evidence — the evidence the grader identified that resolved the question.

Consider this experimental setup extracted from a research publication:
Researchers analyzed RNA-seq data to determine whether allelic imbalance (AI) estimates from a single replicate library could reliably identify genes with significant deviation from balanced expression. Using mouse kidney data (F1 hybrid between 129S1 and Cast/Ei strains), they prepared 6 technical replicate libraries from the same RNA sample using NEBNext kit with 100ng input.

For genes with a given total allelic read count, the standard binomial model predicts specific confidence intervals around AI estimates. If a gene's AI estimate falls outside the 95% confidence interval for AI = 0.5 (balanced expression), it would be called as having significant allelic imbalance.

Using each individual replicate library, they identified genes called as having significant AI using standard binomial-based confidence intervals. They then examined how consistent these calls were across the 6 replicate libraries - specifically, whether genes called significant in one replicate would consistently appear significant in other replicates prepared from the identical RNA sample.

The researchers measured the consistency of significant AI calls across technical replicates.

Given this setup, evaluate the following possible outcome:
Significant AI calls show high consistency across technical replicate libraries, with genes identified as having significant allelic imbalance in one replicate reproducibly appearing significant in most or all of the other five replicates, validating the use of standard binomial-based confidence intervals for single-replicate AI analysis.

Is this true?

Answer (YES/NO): NO